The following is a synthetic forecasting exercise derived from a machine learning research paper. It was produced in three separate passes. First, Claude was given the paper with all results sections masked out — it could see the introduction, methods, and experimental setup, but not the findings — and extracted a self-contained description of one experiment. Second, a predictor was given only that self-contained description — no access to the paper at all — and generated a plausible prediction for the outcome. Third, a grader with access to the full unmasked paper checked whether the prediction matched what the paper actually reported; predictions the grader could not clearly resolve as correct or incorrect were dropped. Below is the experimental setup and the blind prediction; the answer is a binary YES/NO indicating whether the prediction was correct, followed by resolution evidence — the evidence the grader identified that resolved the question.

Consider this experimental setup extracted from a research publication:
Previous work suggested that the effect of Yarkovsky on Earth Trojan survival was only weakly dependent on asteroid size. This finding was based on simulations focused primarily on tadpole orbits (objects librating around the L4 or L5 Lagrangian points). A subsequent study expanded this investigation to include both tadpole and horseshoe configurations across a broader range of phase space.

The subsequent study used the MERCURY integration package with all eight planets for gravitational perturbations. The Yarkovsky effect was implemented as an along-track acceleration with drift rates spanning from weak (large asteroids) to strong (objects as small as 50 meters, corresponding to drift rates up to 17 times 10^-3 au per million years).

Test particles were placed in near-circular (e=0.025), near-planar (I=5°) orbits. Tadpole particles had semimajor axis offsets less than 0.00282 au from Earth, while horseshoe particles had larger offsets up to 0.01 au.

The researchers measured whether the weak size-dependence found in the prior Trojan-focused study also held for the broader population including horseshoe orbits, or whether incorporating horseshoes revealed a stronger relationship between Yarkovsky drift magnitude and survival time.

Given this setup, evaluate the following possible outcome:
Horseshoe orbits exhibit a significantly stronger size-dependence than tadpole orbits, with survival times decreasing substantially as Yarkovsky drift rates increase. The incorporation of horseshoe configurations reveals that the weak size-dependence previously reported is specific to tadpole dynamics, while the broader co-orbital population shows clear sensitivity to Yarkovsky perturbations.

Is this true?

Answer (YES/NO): NO